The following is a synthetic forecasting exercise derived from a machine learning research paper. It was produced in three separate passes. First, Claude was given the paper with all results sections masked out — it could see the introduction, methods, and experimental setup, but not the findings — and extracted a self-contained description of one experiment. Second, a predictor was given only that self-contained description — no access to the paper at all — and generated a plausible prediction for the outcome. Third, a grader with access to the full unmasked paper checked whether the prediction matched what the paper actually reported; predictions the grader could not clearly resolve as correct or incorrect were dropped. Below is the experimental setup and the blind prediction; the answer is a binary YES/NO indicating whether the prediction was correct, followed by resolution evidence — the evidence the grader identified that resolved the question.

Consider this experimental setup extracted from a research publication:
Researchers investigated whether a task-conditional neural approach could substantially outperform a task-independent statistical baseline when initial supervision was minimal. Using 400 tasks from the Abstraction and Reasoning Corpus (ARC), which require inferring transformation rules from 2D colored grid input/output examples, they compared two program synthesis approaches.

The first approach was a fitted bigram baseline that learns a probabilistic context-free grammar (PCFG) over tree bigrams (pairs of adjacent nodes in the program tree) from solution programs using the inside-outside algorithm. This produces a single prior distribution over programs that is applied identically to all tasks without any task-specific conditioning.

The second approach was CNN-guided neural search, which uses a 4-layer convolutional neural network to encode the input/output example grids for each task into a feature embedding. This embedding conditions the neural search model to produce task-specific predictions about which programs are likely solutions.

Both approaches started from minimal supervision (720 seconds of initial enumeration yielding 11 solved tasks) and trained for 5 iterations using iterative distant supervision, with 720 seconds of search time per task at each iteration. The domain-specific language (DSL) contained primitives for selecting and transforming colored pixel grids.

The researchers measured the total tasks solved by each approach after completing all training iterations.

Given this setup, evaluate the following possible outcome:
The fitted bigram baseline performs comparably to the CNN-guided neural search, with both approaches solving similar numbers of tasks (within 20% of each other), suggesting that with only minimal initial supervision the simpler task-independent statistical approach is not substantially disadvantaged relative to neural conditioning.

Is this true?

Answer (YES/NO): YES